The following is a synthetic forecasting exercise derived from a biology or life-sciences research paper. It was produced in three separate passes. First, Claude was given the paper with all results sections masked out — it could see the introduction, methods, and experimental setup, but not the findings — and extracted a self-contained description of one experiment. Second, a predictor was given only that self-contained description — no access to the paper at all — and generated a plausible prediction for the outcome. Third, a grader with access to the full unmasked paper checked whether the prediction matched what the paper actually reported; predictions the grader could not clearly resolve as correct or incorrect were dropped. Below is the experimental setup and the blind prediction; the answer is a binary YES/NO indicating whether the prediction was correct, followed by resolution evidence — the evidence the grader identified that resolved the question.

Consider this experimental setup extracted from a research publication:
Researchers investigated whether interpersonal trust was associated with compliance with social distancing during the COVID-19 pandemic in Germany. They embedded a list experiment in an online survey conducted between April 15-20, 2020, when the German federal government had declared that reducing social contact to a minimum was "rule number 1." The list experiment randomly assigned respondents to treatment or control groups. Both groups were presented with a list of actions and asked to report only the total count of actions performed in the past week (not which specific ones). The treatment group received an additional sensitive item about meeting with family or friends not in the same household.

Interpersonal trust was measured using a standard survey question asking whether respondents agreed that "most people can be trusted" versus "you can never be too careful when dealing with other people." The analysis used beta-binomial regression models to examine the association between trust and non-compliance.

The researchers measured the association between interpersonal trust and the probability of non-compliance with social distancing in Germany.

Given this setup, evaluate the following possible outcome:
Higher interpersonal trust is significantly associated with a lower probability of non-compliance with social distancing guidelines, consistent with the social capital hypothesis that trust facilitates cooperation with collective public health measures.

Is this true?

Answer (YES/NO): YES